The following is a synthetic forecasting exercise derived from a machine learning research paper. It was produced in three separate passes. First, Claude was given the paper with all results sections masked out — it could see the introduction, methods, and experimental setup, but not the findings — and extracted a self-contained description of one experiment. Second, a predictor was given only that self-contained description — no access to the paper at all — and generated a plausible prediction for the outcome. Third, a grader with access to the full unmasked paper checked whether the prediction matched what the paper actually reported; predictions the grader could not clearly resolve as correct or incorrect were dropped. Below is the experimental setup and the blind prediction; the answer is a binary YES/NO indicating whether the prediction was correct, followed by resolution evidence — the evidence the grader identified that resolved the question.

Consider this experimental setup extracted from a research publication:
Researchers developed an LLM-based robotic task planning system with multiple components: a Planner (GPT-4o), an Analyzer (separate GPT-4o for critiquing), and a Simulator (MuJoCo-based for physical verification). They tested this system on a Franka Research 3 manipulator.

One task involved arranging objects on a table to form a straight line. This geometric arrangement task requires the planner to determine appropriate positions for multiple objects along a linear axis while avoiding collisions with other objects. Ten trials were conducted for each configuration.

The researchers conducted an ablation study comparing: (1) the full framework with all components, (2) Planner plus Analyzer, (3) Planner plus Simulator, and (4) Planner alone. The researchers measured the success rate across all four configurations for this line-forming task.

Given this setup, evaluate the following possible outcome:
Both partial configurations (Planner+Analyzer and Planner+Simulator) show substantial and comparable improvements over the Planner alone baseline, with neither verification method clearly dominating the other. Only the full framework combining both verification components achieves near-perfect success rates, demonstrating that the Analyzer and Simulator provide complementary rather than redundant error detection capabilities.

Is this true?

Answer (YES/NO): NO